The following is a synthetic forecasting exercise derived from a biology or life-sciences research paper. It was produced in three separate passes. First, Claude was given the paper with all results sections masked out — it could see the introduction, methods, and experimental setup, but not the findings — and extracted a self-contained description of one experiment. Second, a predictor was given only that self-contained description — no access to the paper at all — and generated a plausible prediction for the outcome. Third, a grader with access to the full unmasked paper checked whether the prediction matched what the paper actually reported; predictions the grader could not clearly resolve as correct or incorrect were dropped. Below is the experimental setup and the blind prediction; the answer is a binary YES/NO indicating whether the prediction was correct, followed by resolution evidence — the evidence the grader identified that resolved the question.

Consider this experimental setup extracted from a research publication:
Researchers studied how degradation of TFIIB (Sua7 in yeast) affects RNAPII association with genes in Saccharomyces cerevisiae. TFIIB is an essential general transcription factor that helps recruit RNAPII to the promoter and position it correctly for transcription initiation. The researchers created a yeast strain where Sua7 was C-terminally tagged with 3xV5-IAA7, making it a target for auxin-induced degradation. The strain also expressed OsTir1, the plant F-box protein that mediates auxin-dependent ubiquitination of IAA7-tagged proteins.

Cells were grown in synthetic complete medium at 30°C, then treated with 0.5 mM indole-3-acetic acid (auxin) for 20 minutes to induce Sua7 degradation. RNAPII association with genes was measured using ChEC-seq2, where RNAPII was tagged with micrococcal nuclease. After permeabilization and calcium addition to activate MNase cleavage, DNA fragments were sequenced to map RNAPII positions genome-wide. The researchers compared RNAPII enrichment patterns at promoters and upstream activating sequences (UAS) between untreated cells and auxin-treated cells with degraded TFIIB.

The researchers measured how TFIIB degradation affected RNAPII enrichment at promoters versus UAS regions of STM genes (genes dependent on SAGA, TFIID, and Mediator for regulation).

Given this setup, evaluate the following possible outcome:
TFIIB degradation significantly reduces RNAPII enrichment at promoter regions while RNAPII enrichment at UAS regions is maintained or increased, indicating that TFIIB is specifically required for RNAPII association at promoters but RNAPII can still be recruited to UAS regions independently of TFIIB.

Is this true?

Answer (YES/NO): YES